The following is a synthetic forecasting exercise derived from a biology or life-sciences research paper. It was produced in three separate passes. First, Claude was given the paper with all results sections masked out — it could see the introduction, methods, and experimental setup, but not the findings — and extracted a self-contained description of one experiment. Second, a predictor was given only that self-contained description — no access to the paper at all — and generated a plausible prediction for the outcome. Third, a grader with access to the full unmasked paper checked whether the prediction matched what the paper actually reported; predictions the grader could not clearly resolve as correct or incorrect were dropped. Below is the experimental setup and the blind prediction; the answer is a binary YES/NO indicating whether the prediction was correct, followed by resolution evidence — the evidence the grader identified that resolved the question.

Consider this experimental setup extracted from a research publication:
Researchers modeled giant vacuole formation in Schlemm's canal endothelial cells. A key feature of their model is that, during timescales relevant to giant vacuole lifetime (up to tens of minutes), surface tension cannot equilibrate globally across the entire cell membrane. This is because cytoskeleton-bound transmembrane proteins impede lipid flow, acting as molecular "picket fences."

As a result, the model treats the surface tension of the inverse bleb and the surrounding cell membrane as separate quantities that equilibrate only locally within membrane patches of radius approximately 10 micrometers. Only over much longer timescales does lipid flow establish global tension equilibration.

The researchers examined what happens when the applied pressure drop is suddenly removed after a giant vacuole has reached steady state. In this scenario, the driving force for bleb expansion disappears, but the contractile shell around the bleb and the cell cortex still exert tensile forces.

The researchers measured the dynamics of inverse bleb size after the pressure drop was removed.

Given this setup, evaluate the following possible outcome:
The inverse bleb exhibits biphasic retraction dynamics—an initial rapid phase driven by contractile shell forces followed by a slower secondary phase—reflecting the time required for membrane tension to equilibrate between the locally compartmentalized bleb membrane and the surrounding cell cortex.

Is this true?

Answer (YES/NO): NO